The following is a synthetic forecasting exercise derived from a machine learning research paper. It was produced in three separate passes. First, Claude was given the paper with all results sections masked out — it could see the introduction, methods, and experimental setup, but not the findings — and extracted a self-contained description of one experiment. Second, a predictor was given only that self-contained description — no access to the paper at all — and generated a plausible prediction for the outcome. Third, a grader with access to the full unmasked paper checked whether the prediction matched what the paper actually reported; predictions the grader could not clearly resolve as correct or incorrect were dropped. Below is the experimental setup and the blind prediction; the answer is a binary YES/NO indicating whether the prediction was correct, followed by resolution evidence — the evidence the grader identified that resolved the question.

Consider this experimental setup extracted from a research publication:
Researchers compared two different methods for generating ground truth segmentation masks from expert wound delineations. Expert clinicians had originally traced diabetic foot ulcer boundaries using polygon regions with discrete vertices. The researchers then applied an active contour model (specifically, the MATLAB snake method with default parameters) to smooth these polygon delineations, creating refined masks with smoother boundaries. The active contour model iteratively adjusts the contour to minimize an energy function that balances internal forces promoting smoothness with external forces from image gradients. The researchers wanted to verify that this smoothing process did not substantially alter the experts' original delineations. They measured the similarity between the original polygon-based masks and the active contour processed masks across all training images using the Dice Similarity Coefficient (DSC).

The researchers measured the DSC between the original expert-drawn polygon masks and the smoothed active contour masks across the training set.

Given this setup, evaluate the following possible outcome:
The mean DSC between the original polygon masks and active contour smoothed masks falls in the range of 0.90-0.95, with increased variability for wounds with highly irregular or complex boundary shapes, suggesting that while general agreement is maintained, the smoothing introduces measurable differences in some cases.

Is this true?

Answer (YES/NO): NO